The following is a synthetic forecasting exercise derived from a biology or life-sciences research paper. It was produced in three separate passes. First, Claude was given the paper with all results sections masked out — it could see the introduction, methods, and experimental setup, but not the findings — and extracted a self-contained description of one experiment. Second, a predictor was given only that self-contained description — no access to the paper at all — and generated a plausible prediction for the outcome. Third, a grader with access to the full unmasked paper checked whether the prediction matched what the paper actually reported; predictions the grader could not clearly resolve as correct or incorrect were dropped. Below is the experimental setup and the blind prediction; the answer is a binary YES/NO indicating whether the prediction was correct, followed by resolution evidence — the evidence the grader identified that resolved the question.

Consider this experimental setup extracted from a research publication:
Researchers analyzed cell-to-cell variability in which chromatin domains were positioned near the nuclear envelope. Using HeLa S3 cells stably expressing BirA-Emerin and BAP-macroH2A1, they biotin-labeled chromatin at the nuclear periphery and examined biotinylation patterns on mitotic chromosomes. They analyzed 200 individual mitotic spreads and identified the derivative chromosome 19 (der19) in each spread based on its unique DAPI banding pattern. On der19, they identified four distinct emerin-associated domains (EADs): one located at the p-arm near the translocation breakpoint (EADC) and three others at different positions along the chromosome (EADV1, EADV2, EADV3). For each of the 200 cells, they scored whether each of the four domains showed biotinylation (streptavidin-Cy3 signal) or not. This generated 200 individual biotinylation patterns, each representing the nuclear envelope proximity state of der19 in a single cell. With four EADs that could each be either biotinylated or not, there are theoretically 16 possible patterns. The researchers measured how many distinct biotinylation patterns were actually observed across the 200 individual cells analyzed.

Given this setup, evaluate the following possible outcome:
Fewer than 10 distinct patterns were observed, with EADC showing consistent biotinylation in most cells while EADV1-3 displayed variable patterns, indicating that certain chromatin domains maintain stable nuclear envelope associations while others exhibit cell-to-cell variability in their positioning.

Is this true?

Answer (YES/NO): YES